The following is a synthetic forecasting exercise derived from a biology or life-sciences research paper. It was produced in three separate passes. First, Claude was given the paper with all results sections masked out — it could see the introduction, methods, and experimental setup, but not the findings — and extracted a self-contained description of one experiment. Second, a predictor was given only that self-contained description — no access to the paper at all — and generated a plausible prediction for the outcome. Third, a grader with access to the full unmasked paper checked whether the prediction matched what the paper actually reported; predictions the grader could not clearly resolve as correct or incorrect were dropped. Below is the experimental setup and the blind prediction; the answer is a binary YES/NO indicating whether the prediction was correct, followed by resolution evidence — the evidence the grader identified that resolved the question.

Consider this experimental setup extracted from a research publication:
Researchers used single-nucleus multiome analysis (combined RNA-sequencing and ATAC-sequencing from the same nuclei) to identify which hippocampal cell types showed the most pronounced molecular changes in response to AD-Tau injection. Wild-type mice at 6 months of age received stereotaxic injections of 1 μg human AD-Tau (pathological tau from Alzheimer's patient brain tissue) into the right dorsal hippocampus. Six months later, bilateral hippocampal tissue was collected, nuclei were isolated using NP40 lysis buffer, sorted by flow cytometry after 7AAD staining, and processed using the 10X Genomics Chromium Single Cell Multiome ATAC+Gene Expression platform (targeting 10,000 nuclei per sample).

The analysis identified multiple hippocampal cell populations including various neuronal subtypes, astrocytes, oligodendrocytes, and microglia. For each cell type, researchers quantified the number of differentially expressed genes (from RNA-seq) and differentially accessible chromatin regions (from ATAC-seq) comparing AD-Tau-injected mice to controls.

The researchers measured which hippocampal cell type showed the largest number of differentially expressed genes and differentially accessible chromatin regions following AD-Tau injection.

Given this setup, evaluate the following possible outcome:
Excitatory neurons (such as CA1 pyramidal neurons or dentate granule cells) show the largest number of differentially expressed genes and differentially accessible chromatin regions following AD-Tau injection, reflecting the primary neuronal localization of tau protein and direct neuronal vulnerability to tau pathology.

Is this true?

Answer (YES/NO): NO